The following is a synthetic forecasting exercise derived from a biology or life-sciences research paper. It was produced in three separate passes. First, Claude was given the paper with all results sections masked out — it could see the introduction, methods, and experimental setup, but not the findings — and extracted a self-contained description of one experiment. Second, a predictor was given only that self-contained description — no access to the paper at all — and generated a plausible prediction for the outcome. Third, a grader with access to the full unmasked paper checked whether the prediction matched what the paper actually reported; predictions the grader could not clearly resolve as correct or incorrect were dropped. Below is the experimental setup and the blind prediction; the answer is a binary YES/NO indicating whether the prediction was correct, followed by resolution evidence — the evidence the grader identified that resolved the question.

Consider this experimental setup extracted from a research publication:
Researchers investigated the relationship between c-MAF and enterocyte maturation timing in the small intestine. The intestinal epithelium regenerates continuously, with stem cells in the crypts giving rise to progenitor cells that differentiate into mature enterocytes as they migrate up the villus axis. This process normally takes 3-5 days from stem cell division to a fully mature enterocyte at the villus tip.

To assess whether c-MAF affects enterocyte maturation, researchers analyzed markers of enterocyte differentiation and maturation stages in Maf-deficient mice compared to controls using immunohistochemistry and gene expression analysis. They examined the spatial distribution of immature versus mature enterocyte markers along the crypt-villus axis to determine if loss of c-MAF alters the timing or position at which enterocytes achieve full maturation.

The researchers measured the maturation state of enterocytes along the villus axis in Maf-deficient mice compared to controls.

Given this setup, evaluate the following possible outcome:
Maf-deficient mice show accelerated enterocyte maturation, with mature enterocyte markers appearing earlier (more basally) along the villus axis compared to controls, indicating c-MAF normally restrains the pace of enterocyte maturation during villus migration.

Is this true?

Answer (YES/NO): NO